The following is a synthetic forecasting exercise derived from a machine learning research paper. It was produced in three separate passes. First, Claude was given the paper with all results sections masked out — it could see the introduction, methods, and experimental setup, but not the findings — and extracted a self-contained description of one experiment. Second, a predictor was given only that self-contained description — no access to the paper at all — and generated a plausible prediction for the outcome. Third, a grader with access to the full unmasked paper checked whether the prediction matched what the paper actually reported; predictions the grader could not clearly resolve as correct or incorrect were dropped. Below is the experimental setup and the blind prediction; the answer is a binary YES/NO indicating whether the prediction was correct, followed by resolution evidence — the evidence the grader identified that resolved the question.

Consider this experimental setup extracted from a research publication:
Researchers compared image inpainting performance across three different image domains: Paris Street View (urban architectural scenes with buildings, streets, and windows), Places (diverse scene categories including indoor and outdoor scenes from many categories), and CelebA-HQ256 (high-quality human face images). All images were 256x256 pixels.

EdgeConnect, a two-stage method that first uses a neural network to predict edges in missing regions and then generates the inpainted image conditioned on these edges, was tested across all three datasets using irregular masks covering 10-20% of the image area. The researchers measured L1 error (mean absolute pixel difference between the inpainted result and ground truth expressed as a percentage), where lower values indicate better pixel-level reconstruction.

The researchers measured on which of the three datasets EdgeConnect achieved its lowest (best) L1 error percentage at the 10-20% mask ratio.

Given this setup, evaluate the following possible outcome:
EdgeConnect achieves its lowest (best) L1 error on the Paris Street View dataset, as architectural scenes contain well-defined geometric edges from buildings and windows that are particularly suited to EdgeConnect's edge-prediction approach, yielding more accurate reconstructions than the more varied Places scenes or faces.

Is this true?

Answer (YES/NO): NO